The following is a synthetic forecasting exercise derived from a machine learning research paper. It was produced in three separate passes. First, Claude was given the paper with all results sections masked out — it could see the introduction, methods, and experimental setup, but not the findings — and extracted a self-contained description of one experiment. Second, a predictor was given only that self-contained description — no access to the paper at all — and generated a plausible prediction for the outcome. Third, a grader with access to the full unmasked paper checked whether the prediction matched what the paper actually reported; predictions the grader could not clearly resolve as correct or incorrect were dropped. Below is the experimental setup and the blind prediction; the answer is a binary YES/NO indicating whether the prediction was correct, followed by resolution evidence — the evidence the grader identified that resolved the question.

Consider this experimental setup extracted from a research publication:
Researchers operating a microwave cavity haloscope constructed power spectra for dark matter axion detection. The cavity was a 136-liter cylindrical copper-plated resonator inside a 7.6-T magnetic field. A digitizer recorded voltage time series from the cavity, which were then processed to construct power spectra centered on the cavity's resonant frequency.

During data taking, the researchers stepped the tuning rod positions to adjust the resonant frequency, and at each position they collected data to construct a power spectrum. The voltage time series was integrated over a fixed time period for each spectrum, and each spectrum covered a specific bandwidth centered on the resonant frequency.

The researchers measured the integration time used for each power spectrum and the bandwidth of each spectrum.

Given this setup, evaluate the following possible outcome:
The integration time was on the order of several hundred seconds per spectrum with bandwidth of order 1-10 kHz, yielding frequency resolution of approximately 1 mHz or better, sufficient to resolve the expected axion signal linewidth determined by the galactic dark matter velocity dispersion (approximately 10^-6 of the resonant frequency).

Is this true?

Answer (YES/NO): NO